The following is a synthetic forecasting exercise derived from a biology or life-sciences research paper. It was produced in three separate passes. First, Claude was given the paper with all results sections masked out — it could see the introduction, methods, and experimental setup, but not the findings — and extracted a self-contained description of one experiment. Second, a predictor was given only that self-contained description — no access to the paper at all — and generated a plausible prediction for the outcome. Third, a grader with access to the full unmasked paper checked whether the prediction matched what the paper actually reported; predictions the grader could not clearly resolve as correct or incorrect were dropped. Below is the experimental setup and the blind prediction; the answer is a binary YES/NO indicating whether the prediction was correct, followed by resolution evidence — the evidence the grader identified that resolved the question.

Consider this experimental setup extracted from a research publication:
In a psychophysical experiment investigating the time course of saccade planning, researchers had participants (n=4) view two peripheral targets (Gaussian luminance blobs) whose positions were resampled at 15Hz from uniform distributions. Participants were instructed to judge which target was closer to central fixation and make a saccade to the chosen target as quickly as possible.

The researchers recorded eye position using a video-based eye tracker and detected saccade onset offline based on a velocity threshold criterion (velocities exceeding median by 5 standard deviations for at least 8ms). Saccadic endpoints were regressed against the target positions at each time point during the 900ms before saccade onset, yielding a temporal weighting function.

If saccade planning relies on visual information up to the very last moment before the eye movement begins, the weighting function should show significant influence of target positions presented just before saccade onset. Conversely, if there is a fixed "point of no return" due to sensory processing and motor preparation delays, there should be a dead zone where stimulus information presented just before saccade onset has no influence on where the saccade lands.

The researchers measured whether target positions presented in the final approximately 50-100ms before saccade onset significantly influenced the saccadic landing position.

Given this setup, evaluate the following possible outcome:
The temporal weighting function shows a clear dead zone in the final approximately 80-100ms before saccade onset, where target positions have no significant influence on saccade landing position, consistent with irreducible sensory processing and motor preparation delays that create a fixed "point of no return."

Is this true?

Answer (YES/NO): NO